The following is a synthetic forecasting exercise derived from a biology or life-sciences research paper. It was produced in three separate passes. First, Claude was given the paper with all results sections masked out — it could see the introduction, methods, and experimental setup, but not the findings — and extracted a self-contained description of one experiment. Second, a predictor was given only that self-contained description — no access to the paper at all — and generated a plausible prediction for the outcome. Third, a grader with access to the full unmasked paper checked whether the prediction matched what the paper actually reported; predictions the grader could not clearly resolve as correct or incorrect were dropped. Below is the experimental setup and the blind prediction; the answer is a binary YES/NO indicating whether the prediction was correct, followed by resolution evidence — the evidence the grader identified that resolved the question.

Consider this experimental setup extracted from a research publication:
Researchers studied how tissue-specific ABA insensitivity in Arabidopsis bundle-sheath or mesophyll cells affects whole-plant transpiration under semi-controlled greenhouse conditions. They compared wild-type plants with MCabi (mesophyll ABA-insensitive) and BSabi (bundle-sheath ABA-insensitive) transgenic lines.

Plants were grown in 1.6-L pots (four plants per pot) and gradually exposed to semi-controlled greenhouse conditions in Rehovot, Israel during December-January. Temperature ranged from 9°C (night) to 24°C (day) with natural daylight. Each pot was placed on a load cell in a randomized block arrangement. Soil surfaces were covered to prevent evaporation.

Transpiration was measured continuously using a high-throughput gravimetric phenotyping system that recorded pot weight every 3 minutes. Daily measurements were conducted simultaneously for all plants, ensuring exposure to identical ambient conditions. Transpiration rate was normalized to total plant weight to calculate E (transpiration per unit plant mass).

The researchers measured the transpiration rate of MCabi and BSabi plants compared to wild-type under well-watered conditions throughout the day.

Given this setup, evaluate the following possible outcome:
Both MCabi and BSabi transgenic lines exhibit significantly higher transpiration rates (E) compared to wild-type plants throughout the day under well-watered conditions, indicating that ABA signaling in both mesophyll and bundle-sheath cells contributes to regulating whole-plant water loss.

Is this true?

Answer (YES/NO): YES